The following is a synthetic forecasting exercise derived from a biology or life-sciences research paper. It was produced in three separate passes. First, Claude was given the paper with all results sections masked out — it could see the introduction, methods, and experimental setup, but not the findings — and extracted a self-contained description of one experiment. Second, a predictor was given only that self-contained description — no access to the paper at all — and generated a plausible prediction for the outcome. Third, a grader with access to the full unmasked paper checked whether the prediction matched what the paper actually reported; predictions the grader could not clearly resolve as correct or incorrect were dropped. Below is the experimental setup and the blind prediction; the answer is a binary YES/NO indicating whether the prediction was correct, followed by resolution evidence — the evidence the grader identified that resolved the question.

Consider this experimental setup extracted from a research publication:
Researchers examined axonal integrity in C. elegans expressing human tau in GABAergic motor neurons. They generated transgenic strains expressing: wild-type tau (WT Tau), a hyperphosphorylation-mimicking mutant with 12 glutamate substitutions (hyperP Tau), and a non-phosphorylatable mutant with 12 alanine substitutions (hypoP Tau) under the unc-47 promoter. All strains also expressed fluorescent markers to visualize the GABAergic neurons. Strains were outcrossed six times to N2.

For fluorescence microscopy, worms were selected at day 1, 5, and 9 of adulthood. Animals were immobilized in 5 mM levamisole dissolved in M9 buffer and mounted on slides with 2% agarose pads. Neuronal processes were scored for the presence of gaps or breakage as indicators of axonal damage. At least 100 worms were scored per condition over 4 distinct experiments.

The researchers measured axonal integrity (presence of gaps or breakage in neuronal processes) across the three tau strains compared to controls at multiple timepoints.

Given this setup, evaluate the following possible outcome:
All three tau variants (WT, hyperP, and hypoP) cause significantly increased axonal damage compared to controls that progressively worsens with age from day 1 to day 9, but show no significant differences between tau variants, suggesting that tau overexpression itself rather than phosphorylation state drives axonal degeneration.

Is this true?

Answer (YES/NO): NO